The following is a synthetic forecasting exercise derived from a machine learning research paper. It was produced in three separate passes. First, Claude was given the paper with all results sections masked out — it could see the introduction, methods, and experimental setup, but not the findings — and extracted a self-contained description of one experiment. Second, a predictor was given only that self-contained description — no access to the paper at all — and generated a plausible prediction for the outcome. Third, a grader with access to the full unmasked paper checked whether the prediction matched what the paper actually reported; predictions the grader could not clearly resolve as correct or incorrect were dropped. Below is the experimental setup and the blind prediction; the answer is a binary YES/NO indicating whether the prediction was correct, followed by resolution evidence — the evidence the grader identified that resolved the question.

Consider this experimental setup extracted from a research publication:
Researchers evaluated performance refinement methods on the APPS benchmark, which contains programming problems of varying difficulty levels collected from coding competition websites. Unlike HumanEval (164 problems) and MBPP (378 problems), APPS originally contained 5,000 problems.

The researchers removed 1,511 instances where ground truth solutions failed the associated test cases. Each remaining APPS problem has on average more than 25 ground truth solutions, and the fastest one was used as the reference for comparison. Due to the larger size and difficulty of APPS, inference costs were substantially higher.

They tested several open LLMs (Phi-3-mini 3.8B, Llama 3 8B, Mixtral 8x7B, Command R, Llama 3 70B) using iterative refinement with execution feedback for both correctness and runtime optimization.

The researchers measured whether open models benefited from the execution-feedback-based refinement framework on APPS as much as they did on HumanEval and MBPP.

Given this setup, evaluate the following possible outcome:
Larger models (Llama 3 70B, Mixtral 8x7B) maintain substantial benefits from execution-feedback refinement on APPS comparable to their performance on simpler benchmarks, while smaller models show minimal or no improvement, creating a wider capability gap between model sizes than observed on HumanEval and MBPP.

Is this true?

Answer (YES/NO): NO